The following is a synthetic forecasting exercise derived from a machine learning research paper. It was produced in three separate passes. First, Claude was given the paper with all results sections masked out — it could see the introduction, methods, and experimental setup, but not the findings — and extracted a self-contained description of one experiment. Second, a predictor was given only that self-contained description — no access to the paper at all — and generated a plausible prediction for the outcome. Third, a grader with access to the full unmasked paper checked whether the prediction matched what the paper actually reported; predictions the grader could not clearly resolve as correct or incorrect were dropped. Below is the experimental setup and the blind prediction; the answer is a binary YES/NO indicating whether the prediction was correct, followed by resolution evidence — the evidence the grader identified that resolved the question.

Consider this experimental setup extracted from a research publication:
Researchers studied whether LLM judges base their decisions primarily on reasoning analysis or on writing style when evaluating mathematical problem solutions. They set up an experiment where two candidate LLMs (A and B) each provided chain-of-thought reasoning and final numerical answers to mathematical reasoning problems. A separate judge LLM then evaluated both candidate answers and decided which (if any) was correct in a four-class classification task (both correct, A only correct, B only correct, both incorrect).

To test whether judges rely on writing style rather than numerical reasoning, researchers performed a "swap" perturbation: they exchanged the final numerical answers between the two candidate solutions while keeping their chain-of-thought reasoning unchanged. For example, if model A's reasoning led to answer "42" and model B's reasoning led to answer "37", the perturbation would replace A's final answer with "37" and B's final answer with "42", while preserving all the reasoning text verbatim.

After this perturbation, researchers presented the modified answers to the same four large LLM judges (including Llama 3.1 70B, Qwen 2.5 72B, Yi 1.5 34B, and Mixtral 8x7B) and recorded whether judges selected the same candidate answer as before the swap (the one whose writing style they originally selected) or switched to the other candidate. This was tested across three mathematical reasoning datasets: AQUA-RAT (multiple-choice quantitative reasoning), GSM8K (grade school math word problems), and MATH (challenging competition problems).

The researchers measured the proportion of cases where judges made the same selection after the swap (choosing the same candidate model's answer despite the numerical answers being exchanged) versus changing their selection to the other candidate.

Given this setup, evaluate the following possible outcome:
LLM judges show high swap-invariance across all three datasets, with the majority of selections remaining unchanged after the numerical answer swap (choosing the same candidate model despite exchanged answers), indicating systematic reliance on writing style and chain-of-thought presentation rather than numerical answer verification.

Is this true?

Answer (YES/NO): YES